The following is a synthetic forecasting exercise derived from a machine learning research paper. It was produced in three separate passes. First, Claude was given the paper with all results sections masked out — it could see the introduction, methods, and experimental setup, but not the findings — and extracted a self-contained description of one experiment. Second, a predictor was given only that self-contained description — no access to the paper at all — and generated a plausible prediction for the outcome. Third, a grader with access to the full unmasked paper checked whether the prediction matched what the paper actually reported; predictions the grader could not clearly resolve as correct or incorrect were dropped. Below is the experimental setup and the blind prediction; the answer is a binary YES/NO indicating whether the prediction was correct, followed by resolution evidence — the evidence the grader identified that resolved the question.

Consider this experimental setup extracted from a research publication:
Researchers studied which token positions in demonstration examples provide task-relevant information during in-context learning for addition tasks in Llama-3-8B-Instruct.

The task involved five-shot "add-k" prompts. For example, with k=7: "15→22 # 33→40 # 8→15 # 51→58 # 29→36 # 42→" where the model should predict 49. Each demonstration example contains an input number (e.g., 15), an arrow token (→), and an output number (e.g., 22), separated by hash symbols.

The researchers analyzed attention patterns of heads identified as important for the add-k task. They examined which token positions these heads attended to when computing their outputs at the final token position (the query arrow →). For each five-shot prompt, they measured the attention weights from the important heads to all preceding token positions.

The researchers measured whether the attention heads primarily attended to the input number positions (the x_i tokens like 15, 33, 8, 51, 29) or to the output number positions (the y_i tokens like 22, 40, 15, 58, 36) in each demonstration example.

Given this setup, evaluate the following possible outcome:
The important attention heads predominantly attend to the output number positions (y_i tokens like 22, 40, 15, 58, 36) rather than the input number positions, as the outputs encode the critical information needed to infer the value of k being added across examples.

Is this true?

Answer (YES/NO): YES